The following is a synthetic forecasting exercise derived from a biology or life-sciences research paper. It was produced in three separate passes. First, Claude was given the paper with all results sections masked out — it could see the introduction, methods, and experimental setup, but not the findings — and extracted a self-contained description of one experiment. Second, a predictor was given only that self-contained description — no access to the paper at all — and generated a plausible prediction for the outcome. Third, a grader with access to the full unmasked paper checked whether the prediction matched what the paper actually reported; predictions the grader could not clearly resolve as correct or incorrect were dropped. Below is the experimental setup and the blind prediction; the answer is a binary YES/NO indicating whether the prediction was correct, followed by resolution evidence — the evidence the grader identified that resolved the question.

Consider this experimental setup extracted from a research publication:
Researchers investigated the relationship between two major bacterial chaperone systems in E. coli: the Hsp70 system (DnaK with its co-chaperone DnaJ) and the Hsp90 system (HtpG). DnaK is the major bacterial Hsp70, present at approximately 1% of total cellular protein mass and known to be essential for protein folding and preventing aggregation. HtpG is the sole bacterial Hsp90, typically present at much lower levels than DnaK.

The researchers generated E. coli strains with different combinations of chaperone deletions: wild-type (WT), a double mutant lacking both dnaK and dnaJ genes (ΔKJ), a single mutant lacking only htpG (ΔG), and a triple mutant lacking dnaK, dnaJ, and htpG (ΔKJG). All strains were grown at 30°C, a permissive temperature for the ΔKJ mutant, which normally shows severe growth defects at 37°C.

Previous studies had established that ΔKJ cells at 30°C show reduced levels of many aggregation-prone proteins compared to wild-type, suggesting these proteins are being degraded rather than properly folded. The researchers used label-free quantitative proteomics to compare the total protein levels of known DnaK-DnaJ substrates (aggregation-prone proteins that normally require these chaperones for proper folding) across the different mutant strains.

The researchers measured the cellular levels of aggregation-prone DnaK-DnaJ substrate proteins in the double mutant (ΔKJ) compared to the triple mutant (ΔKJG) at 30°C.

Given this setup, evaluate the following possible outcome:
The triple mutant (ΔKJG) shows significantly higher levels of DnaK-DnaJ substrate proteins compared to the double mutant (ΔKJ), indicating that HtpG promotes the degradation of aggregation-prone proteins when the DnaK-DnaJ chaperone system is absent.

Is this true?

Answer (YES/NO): YES